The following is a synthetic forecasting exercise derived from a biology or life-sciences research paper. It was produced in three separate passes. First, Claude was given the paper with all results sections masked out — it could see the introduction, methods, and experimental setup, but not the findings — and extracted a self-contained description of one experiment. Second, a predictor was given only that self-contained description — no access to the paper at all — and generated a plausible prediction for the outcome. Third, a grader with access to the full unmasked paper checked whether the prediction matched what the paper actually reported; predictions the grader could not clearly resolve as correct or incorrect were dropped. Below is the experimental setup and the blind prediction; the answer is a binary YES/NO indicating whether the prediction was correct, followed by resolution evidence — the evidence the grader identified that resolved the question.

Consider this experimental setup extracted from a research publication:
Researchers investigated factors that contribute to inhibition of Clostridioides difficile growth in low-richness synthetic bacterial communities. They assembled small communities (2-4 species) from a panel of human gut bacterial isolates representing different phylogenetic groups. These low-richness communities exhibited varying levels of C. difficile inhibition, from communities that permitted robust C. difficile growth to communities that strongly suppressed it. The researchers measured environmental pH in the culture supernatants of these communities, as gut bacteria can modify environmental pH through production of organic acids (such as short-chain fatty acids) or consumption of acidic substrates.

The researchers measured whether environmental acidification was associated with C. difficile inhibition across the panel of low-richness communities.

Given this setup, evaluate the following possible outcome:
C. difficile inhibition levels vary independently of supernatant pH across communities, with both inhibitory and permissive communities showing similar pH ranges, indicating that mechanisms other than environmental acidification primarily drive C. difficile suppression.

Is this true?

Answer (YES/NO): NO